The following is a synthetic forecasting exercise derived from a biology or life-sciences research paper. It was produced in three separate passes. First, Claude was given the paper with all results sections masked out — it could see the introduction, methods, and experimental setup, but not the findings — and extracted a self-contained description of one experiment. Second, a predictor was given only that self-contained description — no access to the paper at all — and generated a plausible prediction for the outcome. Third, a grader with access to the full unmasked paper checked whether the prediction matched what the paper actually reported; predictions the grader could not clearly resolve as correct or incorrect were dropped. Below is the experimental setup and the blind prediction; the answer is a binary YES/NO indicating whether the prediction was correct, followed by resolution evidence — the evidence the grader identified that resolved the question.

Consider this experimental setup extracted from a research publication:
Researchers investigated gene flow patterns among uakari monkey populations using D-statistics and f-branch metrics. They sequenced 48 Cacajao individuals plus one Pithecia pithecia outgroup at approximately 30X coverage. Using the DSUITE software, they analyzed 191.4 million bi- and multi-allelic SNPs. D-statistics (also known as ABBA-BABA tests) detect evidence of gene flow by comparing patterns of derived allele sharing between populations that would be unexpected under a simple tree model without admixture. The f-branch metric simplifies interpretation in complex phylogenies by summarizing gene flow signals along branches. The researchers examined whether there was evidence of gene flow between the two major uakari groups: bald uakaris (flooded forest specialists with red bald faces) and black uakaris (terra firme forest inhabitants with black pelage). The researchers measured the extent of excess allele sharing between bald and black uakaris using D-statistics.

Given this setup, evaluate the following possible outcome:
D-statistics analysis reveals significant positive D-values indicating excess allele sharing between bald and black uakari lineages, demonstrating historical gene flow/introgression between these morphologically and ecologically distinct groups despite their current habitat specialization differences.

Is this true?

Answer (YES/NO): NO